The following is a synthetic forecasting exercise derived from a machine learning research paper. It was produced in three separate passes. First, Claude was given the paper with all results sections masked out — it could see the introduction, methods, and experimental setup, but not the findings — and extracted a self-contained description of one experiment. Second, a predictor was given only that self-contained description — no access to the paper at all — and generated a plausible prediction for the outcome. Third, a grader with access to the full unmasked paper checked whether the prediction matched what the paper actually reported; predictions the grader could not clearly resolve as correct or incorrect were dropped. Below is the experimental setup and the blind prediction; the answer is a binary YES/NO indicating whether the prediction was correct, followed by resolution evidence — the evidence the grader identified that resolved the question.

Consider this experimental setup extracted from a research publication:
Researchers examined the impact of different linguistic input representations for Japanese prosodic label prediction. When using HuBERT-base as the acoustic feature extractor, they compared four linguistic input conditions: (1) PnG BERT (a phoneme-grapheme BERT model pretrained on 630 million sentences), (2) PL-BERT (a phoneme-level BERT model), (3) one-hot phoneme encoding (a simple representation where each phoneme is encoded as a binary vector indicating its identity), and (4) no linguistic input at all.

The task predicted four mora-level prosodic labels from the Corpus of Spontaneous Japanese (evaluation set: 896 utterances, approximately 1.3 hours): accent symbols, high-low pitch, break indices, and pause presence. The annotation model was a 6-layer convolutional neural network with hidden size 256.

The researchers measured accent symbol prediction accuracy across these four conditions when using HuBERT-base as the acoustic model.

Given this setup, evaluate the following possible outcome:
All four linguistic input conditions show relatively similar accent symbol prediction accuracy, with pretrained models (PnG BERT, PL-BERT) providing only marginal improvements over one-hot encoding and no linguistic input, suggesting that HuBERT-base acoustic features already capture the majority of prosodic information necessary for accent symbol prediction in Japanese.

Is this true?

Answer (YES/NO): YES